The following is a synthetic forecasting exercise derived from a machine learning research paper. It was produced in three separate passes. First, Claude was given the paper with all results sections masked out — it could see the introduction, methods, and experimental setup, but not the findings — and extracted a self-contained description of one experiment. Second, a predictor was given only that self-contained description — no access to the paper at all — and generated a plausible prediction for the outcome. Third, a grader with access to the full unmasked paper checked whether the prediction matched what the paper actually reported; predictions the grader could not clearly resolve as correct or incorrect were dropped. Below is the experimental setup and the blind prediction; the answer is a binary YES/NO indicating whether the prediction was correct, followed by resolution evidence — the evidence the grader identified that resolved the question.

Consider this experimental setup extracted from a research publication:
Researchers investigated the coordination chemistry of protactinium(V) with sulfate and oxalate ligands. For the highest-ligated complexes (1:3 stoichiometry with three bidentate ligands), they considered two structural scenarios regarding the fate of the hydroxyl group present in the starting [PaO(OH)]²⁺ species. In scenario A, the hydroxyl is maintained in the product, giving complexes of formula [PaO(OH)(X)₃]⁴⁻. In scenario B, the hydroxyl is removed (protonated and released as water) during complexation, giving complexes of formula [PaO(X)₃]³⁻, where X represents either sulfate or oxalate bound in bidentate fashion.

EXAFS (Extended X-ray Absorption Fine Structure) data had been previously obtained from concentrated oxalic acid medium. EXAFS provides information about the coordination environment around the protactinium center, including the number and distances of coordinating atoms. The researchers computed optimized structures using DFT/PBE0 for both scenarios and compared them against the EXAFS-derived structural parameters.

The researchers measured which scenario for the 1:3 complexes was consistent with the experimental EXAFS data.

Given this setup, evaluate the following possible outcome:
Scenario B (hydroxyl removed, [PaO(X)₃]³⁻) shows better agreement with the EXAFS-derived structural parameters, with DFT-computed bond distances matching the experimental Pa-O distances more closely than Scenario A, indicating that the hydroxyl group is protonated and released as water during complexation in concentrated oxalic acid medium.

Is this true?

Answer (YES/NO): YES